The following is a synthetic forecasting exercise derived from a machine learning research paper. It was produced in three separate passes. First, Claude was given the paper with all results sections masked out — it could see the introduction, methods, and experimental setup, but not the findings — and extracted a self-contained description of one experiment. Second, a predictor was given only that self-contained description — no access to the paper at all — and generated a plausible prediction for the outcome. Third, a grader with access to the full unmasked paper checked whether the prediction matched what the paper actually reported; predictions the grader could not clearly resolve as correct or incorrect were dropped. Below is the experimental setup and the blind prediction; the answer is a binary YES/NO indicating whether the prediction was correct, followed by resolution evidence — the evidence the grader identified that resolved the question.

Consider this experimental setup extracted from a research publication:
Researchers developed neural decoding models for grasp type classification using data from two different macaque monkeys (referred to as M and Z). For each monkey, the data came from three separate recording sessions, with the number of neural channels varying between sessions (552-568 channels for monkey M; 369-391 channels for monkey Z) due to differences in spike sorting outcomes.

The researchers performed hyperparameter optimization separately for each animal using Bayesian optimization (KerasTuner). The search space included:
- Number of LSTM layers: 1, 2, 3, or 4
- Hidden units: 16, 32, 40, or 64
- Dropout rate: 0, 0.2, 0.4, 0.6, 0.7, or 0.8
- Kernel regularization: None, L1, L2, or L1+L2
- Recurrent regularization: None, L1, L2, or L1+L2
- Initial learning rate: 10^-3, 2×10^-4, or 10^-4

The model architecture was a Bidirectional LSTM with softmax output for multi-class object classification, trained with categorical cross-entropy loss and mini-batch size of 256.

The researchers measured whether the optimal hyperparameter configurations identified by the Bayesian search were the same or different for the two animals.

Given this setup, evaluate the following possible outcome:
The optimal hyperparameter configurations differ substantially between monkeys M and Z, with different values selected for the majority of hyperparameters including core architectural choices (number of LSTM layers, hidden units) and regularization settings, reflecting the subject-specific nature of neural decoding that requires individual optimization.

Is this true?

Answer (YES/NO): NO